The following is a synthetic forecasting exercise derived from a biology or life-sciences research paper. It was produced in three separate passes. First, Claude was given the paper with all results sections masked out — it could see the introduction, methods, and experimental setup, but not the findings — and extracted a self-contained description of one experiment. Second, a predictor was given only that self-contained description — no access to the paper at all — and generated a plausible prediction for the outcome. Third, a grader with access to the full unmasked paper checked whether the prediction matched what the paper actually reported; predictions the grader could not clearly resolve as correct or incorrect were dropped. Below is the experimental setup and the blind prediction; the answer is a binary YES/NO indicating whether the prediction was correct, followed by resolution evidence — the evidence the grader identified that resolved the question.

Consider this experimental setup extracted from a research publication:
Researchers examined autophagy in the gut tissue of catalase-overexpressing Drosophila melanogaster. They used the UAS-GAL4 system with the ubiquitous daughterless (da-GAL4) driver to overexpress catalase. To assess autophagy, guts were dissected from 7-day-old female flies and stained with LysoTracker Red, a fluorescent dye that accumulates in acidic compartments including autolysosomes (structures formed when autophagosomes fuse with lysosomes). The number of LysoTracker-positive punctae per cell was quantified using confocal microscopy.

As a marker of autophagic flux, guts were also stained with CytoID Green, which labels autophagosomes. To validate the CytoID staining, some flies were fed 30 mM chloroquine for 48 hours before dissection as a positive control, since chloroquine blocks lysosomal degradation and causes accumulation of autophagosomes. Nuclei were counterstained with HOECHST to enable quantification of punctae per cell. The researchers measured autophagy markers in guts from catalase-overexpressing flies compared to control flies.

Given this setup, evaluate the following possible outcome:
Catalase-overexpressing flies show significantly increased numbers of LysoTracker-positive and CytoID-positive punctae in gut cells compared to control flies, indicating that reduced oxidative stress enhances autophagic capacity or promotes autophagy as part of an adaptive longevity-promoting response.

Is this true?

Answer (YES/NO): NO